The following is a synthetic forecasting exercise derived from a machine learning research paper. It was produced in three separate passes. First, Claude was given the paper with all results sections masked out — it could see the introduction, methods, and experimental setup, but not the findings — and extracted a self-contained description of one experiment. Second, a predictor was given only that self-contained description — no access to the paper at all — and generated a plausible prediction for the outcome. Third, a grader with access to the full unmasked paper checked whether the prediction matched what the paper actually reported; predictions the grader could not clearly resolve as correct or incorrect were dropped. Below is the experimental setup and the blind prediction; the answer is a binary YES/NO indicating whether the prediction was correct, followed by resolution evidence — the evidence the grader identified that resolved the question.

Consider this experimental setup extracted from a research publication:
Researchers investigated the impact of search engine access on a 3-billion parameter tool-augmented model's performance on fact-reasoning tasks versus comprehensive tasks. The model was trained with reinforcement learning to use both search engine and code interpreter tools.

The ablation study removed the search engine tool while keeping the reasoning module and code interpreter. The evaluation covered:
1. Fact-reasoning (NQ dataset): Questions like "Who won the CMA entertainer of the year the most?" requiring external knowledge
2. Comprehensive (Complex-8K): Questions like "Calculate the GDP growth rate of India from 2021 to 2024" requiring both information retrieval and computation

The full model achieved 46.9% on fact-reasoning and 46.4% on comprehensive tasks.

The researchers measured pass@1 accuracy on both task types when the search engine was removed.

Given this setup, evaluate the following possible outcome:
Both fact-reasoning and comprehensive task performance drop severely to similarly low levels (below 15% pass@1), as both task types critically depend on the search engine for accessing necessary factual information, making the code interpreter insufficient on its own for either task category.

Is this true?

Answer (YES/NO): YES